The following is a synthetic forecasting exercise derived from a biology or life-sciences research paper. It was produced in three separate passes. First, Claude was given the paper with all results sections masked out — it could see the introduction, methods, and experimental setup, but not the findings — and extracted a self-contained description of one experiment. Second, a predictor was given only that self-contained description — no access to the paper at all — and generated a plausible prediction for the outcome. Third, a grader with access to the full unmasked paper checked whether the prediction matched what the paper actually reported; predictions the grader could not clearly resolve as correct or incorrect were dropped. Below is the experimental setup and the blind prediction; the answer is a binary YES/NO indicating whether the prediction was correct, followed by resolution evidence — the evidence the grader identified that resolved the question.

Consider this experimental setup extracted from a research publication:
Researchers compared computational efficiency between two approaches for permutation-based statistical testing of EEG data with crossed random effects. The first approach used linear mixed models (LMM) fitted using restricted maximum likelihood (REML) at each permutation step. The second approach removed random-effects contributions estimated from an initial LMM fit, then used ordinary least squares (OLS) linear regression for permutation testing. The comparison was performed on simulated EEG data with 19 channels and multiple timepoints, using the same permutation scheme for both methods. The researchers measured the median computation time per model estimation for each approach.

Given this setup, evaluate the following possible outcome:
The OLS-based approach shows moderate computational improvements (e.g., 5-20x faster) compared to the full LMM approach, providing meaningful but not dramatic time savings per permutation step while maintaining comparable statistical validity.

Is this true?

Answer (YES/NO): NO